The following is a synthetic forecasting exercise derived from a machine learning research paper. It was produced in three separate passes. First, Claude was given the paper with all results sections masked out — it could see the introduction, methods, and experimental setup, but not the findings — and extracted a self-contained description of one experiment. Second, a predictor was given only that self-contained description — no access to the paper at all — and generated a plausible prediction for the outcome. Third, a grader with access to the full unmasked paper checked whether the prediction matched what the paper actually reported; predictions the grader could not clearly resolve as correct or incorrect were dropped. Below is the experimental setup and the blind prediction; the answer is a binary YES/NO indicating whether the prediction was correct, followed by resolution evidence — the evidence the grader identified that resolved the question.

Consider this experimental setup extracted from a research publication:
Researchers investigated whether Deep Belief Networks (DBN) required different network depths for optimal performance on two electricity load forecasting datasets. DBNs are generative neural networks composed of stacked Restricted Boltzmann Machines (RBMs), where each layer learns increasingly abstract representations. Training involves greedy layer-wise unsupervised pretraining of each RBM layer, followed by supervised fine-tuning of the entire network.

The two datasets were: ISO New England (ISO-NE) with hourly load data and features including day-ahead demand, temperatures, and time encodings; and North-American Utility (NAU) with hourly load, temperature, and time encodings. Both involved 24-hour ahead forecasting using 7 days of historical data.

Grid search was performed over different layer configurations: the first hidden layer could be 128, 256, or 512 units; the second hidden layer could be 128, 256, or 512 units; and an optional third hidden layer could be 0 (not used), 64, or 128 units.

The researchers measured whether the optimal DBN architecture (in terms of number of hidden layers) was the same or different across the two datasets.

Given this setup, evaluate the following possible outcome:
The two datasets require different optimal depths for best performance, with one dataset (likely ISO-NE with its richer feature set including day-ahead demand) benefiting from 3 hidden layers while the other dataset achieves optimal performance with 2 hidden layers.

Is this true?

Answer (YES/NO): NO